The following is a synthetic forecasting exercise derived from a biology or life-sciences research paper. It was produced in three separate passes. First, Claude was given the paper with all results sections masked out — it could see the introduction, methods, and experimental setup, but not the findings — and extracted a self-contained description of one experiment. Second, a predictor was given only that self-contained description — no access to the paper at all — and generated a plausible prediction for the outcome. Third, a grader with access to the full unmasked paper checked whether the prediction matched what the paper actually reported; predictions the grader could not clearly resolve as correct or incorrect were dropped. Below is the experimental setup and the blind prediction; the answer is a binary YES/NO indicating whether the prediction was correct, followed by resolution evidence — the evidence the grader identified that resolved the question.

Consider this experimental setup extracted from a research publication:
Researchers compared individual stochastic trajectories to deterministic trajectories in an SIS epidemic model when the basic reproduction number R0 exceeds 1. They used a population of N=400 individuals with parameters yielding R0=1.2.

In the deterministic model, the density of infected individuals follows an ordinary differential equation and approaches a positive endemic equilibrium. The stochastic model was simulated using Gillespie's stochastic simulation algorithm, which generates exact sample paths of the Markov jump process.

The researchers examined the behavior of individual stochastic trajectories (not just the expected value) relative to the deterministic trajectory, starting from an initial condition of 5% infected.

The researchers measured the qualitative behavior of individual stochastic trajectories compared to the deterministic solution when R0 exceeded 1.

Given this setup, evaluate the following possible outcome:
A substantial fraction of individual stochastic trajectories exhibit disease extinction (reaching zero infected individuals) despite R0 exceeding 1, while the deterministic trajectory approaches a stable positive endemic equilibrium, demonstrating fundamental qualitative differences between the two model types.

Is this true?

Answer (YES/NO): YES